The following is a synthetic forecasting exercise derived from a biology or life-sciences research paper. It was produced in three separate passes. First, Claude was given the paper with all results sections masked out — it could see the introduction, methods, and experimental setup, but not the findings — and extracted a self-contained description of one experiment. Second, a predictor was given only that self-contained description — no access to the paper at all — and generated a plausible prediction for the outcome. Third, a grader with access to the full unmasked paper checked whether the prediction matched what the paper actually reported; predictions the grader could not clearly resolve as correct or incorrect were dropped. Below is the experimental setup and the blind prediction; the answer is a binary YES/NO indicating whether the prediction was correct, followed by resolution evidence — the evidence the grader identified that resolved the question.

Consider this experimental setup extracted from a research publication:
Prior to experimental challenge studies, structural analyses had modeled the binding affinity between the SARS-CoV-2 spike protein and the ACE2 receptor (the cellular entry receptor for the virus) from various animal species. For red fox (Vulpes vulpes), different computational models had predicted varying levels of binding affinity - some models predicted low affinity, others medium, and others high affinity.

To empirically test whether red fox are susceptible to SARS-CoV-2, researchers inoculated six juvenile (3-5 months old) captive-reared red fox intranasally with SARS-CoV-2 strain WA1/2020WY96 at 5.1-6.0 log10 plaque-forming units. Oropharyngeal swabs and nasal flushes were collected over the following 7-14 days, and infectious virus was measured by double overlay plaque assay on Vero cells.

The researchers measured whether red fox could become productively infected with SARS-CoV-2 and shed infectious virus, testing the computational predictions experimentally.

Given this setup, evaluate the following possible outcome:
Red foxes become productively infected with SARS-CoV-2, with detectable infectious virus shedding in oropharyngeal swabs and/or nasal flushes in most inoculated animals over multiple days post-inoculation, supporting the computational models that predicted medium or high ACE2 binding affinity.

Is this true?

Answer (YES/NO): YES